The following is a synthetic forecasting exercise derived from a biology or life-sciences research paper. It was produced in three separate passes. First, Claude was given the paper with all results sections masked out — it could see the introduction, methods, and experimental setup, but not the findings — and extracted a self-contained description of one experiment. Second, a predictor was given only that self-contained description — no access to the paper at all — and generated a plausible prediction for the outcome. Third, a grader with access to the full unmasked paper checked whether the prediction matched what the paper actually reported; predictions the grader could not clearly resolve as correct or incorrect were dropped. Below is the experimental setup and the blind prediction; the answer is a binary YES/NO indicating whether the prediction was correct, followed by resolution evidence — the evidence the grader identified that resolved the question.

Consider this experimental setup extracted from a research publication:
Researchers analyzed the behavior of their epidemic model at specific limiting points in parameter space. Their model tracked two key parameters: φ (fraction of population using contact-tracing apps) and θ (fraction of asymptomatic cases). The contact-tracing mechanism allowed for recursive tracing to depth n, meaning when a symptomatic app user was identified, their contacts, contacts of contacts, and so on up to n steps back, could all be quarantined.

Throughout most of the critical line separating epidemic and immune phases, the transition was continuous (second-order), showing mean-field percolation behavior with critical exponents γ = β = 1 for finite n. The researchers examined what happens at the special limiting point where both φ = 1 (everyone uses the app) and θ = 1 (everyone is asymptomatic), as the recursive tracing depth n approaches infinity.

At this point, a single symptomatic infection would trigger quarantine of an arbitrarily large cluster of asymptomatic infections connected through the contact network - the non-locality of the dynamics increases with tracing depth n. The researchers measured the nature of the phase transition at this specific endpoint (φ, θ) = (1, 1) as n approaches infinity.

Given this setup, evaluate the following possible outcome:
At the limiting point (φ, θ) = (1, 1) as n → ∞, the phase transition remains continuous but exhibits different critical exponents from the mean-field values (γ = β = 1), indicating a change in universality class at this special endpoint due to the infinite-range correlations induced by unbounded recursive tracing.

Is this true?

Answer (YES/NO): NO